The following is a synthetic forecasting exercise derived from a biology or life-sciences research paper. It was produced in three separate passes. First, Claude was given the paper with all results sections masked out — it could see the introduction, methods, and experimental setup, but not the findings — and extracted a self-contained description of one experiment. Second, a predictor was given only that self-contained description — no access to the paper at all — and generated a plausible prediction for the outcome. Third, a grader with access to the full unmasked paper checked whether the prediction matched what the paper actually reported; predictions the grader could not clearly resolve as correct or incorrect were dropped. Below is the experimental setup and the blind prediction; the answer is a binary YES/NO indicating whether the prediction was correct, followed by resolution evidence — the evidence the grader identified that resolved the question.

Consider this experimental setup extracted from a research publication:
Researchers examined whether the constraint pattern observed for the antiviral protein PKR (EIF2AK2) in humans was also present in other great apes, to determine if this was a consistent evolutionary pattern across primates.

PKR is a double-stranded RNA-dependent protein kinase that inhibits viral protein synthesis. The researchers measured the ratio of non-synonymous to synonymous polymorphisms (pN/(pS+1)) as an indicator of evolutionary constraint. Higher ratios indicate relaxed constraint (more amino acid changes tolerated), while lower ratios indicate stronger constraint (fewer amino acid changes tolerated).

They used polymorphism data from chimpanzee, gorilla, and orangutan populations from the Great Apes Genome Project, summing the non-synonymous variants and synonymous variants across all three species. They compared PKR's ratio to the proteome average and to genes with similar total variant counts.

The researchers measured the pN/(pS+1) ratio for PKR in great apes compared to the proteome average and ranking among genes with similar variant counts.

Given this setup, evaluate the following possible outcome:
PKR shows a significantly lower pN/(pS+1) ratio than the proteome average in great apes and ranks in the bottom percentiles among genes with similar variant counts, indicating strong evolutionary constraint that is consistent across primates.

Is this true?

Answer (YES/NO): YES